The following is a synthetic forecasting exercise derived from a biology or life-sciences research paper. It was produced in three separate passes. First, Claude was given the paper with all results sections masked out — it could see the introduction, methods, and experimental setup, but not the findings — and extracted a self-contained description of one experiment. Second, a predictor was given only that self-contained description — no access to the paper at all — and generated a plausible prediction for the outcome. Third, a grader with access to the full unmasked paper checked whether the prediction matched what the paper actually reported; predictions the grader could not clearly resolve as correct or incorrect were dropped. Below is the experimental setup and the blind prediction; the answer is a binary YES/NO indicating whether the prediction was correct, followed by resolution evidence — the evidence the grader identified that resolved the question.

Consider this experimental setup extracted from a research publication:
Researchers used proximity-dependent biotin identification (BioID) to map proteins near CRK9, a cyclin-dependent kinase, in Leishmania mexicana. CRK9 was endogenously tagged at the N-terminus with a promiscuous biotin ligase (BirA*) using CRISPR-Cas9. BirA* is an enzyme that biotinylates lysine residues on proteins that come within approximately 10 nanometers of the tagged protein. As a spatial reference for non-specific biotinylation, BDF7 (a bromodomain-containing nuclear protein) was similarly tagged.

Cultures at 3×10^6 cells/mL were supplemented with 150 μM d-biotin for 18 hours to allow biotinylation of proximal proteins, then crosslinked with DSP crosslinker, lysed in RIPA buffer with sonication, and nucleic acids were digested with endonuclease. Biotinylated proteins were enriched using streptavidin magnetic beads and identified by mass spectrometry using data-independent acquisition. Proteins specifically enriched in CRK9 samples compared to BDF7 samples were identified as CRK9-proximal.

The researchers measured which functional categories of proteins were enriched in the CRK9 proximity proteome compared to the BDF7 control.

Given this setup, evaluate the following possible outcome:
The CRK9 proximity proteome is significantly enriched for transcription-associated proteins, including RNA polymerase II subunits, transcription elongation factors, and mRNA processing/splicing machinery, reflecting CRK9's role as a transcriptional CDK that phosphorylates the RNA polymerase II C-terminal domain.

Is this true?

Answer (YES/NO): NO